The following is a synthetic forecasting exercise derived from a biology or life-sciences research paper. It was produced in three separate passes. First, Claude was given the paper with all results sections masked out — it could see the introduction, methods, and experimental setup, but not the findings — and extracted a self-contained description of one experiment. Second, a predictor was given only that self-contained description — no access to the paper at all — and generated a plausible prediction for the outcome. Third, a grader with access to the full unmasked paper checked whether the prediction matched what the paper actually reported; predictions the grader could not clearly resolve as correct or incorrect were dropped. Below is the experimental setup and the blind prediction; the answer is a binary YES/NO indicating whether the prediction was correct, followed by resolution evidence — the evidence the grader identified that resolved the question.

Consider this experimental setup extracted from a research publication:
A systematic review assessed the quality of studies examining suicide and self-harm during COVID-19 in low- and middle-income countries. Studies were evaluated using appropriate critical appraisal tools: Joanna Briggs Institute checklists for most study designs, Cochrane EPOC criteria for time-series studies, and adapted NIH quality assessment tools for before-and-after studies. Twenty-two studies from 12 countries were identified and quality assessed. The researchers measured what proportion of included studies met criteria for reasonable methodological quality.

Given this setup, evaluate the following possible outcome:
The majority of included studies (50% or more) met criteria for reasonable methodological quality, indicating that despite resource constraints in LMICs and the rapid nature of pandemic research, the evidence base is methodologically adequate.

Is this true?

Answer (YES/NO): NO